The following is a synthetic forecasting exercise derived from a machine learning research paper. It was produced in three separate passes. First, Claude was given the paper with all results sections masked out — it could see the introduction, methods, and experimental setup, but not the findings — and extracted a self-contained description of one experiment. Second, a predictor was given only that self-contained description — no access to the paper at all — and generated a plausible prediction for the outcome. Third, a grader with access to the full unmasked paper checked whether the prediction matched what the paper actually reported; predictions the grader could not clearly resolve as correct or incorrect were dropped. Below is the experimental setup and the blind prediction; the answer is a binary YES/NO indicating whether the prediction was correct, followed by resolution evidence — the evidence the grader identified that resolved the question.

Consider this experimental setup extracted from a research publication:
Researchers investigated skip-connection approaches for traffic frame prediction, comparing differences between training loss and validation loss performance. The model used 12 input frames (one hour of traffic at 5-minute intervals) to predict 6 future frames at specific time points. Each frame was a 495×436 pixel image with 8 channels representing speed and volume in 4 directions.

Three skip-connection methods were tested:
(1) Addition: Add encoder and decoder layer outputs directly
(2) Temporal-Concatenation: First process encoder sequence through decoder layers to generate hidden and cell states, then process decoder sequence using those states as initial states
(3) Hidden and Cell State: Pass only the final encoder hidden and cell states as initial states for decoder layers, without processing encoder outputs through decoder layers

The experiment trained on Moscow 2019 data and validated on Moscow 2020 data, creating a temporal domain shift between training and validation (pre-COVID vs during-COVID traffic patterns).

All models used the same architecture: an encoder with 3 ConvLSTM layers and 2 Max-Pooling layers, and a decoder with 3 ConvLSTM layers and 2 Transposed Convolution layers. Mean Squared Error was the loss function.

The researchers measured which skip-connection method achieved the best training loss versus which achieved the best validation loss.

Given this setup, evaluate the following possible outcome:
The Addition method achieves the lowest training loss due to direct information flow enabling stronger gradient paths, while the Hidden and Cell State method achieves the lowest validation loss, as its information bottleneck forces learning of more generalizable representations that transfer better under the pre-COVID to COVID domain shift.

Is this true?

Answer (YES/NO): NO